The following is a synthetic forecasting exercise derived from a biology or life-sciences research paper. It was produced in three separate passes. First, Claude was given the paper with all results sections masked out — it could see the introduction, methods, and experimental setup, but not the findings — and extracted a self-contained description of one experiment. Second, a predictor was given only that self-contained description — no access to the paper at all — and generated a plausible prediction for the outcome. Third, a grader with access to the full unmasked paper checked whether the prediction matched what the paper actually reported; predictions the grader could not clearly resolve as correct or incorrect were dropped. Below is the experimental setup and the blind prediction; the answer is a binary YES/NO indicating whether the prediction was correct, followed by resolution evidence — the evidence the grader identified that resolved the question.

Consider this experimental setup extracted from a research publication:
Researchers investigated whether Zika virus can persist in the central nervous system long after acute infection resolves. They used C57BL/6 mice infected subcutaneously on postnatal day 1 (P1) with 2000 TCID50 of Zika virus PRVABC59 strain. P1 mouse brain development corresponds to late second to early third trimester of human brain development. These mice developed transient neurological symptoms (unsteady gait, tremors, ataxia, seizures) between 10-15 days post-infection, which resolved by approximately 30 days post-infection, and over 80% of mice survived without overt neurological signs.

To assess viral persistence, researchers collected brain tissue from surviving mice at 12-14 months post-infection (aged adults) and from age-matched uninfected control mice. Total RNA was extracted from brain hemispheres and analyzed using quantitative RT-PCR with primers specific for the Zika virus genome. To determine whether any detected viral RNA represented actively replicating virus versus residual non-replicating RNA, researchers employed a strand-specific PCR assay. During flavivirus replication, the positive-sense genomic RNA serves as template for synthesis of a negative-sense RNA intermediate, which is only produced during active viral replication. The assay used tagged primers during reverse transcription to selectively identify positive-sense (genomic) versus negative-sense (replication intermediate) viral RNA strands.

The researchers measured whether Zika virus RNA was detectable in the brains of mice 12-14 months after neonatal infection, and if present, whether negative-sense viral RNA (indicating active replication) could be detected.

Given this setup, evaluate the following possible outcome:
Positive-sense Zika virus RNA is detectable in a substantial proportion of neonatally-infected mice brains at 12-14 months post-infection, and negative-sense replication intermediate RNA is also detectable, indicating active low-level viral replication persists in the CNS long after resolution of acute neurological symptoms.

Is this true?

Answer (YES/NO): YES